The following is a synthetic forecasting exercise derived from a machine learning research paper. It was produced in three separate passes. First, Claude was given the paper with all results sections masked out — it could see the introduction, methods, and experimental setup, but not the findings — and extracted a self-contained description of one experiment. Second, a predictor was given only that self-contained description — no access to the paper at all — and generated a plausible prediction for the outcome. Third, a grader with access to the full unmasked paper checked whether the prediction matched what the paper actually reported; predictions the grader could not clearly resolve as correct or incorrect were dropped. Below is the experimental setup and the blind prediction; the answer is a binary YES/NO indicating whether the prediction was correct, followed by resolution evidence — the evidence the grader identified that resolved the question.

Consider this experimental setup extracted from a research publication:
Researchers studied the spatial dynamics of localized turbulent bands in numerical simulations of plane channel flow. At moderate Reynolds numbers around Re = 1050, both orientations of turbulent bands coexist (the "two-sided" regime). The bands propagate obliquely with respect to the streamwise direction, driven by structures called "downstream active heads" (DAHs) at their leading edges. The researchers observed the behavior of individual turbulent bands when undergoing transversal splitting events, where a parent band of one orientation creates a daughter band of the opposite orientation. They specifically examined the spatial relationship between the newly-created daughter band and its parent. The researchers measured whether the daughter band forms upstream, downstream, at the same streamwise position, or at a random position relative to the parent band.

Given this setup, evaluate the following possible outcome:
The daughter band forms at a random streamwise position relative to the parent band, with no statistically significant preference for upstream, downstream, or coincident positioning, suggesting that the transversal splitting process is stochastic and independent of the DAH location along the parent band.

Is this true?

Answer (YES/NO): NO